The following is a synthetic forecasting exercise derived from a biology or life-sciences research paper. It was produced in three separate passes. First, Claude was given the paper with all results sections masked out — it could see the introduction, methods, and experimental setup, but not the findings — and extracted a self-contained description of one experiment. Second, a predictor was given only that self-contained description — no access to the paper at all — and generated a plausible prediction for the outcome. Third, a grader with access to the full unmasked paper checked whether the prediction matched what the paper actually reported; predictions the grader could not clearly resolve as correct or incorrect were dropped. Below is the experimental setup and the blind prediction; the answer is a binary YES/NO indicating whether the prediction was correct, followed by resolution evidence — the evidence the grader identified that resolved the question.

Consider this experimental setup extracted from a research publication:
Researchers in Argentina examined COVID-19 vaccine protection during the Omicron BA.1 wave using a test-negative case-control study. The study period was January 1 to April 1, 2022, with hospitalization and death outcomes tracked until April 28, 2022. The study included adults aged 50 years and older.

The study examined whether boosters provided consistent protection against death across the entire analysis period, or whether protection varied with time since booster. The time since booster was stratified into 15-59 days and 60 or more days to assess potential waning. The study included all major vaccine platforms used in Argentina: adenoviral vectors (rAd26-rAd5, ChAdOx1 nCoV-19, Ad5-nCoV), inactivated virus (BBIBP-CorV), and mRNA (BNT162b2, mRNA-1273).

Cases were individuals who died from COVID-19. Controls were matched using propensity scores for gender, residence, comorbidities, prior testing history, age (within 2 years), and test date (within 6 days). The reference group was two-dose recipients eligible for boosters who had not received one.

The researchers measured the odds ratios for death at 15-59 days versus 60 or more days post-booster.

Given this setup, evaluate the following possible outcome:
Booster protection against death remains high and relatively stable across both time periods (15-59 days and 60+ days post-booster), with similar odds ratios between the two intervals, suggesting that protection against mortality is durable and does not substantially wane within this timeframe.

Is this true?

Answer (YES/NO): NO